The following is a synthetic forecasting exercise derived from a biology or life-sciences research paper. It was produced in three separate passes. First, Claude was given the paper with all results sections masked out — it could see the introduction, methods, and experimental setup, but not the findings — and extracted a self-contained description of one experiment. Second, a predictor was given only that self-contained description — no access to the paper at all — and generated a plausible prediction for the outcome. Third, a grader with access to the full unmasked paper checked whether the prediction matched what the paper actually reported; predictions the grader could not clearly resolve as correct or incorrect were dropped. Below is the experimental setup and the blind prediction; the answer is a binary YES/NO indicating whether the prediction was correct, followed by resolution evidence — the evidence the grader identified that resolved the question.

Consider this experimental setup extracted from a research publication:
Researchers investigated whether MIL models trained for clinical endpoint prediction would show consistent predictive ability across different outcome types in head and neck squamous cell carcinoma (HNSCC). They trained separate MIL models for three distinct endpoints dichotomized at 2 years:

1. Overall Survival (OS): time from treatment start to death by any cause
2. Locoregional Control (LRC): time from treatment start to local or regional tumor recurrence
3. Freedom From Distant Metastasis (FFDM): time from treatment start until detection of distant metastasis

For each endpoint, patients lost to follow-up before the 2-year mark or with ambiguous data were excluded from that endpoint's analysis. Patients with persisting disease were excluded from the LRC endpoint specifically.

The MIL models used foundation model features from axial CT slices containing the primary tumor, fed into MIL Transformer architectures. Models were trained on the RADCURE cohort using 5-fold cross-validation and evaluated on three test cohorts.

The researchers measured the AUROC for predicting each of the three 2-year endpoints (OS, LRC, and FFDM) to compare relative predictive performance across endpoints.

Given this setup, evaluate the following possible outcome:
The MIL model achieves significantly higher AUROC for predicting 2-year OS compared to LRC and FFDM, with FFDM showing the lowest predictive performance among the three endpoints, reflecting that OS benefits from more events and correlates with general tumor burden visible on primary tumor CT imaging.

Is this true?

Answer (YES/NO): NO